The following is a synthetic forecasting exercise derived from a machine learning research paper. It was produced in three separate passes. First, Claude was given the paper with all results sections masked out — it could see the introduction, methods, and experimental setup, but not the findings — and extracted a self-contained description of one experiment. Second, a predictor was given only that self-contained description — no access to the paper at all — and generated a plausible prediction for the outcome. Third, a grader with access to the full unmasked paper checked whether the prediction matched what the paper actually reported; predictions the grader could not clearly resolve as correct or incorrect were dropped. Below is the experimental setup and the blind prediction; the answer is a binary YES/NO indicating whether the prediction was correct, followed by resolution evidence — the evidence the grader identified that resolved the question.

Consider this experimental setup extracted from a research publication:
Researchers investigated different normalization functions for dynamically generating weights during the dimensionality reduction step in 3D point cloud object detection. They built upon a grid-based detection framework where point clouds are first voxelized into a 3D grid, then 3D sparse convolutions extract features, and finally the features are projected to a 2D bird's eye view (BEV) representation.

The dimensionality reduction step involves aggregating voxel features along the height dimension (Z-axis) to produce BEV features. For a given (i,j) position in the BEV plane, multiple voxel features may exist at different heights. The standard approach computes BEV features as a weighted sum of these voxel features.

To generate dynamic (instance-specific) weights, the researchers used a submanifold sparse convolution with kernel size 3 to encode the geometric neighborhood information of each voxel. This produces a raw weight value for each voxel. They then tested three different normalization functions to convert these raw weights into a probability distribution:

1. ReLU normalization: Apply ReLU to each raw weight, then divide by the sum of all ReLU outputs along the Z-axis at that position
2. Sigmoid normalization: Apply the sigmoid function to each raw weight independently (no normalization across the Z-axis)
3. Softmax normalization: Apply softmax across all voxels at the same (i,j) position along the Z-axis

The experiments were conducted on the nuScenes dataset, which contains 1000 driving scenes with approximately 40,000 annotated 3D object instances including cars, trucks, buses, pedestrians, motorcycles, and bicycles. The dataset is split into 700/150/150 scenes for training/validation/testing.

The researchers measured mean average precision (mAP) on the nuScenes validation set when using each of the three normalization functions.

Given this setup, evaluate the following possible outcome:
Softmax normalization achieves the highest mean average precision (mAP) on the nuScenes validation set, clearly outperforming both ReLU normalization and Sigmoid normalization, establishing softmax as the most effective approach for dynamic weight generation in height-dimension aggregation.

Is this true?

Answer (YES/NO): YES